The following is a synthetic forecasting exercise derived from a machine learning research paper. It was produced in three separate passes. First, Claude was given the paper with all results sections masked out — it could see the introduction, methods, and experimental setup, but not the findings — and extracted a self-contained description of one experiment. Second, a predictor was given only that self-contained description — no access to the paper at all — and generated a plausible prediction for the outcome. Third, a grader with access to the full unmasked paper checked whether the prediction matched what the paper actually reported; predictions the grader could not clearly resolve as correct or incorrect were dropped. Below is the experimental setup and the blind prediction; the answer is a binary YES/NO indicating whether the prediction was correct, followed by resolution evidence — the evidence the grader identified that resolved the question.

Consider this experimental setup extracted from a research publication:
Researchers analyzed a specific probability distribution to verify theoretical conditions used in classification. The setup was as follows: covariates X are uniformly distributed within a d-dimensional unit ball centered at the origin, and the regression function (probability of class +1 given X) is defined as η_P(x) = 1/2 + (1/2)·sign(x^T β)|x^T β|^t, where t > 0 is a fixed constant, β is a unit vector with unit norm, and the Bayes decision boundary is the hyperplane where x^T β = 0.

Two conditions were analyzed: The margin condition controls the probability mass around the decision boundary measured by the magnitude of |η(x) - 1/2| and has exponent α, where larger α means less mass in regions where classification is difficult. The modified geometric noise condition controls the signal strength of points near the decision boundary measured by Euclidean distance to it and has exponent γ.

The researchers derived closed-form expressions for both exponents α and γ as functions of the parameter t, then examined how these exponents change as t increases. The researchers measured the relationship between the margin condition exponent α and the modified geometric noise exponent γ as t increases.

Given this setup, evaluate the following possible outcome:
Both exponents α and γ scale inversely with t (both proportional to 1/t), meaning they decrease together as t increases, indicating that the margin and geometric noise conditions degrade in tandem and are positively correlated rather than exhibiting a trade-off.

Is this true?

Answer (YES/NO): NO